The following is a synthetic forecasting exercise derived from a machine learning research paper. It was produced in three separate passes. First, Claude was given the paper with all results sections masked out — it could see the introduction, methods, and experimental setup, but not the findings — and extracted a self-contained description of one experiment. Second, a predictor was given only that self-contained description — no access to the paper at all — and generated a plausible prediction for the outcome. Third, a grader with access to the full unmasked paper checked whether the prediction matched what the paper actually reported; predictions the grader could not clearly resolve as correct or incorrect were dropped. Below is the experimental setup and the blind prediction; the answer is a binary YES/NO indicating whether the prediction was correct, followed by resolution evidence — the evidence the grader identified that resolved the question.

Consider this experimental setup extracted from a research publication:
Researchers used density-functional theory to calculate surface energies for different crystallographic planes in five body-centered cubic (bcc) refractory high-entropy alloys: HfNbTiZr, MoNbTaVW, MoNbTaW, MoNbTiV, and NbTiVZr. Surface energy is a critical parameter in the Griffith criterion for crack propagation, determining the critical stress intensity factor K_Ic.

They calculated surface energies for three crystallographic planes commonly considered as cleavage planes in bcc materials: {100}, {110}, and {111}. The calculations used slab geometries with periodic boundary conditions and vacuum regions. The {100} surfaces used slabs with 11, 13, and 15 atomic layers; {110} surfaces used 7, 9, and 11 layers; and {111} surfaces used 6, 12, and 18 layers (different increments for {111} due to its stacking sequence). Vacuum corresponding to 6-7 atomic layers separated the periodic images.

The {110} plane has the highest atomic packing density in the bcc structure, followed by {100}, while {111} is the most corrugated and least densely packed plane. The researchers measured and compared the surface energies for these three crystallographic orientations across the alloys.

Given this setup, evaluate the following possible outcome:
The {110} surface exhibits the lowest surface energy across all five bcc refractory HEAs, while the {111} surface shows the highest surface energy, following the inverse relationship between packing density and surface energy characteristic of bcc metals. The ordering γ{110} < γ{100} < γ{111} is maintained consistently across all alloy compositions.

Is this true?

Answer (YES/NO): NO